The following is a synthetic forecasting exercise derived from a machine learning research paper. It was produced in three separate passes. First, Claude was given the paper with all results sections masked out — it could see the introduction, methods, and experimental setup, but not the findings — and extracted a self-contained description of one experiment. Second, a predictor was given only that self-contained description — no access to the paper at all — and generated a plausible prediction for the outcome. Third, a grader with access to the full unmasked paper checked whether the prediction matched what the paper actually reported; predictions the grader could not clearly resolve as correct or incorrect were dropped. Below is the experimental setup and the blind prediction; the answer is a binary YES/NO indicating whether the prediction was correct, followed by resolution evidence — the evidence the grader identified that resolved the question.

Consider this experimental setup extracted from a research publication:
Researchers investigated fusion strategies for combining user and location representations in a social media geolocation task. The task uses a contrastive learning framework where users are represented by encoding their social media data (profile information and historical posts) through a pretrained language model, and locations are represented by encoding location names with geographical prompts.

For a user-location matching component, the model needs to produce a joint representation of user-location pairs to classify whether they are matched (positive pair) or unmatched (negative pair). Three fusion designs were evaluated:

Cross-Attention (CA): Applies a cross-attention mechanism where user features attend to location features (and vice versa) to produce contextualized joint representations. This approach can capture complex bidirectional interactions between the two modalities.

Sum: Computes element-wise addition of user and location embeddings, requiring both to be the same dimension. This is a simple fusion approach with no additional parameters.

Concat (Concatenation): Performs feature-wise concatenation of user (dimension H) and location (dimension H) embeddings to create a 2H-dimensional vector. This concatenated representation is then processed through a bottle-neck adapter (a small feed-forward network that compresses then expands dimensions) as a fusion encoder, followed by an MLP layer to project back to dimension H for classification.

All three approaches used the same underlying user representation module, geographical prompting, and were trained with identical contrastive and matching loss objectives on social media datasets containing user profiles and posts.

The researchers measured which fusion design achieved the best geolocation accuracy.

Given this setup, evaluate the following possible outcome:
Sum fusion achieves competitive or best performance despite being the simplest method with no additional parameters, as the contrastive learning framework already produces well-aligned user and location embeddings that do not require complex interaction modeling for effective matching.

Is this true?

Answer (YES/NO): NO